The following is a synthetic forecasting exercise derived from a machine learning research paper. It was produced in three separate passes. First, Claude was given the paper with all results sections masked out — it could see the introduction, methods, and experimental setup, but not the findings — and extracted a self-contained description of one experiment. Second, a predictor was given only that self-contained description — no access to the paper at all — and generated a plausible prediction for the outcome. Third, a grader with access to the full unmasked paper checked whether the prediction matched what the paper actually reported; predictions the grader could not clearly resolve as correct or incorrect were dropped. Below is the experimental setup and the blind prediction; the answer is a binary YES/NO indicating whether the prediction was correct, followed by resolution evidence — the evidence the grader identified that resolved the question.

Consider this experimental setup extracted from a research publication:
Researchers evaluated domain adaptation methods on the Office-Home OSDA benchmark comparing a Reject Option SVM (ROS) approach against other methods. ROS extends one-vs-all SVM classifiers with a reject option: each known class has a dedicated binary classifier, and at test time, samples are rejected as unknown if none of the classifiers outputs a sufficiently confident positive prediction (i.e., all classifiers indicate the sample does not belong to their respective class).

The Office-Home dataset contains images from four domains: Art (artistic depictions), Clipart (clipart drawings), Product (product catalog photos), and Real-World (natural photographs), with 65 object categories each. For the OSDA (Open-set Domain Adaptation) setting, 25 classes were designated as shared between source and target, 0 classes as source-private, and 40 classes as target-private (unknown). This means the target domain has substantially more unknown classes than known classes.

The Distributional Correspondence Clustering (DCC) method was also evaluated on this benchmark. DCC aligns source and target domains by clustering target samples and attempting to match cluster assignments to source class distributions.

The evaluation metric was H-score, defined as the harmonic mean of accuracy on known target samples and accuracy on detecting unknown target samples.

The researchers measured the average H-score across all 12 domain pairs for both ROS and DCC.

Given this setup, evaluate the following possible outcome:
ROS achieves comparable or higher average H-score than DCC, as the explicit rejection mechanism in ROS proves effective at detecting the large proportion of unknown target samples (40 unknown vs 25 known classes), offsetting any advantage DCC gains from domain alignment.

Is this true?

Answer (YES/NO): YES